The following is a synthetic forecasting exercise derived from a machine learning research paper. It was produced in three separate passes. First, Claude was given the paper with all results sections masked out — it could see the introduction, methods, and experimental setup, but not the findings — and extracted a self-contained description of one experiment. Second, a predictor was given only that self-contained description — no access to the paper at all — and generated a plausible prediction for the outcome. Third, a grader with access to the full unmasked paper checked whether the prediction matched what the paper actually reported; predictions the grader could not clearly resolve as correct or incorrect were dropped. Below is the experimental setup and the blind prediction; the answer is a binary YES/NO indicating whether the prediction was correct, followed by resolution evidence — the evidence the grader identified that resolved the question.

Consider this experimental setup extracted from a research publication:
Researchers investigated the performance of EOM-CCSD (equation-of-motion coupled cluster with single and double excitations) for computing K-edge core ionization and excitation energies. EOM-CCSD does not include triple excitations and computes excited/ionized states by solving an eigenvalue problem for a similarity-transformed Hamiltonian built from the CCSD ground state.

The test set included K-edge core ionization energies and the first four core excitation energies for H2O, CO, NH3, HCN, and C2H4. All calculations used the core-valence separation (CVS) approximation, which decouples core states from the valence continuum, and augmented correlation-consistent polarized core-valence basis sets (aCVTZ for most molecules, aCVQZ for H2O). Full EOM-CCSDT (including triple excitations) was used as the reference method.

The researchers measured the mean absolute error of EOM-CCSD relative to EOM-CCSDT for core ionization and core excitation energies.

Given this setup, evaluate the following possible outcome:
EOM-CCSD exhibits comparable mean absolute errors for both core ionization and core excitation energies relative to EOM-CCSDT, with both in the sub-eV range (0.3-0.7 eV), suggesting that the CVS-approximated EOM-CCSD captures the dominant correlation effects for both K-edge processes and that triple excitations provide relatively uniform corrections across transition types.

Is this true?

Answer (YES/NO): NO